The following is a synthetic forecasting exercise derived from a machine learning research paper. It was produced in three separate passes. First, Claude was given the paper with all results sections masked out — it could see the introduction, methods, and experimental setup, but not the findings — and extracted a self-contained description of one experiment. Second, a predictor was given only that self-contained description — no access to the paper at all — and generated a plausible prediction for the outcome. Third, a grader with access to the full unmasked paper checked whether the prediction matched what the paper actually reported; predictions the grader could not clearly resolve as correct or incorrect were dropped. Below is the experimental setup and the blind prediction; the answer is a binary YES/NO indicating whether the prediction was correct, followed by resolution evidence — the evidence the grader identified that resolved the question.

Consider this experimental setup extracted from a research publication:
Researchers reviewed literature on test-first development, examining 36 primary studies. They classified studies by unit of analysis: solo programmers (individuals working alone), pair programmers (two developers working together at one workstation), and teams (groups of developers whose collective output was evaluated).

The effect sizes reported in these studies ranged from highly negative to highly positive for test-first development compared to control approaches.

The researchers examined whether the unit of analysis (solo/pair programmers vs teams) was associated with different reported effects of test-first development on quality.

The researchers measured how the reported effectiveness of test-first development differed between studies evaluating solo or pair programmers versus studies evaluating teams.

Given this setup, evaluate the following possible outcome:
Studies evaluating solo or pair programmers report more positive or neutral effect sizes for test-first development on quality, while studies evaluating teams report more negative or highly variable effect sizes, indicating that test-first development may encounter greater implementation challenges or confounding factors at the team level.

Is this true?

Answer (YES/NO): NO